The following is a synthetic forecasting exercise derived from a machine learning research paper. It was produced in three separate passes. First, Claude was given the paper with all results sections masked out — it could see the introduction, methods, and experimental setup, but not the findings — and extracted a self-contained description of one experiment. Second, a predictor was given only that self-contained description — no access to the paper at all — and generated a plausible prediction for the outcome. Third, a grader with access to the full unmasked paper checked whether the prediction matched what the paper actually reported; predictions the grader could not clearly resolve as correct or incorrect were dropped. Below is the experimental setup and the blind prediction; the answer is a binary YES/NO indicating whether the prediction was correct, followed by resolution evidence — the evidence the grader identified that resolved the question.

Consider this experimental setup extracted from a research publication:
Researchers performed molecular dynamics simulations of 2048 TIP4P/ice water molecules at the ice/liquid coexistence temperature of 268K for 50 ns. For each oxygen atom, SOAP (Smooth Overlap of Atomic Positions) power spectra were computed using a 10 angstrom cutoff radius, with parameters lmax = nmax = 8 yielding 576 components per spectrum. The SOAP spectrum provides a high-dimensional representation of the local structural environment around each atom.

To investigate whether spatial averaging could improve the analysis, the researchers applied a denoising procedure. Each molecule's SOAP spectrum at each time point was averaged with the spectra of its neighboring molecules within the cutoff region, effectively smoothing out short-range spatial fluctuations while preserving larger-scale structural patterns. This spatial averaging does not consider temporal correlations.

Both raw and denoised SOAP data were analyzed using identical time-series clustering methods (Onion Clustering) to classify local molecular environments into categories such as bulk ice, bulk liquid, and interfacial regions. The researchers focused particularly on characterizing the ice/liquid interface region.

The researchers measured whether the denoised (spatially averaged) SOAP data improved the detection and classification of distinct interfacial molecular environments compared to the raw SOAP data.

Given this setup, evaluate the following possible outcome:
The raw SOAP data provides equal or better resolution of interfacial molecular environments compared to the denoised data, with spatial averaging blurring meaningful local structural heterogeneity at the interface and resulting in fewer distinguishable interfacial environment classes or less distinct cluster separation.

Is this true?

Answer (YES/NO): NO